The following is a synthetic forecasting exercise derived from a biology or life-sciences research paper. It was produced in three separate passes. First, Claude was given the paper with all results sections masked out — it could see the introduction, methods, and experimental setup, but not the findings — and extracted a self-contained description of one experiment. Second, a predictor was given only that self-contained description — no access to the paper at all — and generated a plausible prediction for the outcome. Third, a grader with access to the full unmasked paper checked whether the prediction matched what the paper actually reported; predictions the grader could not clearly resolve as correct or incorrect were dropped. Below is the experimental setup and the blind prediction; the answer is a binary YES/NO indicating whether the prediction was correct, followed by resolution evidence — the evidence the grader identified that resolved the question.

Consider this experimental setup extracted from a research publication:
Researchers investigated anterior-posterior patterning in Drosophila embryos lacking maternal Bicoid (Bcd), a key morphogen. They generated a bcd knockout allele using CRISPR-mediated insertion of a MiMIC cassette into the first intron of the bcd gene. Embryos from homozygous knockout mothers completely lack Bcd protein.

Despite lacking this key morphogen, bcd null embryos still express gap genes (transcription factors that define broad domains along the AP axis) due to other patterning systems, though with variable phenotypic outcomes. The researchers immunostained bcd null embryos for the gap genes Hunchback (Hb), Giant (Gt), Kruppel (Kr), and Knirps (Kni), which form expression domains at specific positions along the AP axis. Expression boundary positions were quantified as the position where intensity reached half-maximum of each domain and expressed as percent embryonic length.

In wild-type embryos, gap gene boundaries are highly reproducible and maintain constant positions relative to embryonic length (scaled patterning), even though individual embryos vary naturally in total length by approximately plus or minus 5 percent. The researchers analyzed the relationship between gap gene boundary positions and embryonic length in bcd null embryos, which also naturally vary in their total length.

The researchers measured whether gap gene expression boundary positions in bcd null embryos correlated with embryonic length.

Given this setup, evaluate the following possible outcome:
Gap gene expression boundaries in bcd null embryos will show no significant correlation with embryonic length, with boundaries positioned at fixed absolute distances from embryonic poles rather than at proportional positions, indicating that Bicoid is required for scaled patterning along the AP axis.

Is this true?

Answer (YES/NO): NO